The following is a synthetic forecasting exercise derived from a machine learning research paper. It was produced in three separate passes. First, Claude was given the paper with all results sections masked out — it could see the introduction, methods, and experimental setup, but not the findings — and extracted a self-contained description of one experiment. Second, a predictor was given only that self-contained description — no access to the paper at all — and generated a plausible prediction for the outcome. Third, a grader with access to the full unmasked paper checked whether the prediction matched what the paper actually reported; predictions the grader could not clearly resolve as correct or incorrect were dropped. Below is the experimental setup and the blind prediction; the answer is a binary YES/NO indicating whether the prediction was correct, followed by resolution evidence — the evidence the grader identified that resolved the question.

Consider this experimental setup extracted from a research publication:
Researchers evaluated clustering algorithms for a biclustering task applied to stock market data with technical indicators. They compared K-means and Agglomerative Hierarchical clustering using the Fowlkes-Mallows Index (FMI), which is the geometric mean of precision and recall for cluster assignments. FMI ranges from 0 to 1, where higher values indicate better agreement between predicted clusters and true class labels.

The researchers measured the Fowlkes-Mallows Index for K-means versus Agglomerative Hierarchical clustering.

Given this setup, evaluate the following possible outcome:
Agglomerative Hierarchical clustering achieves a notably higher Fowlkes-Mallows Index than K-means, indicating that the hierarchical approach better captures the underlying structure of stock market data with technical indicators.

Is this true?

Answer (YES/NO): NO